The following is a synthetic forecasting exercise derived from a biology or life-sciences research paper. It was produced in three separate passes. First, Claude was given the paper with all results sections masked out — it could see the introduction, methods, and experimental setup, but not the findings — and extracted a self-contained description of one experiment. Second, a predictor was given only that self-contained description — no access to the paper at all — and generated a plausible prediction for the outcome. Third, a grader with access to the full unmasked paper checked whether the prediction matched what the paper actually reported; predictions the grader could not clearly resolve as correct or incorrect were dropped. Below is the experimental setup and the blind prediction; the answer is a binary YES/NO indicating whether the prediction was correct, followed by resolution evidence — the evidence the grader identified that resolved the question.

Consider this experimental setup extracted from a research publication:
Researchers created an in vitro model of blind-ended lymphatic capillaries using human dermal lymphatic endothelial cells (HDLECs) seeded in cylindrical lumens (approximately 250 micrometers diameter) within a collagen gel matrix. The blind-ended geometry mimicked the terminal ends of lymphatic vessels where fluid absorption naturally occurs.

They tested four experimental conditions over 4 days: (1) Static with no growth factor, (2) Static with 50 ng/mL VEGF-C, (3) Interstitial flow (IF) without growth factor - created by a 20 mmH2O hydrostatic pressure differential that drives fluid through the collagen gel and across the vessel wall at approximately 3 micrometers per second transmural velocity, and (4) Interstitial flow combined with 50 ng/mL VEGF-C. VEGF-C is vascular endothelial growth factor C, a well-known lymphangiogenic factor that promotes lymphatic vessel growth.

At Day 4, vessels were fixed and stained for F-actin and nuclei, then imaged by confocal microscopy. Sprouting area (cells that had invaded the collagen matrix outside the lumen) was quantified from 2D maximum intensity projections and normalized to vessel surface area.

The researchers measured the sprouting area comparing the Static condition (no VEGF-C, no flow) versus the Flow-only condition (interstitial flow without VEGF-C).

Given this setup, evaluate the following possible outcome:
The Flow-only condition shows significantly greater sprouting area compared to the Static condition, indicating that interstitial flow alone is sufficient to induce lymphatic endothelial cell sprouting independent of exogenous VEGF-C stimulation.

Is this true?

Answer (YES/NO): YES